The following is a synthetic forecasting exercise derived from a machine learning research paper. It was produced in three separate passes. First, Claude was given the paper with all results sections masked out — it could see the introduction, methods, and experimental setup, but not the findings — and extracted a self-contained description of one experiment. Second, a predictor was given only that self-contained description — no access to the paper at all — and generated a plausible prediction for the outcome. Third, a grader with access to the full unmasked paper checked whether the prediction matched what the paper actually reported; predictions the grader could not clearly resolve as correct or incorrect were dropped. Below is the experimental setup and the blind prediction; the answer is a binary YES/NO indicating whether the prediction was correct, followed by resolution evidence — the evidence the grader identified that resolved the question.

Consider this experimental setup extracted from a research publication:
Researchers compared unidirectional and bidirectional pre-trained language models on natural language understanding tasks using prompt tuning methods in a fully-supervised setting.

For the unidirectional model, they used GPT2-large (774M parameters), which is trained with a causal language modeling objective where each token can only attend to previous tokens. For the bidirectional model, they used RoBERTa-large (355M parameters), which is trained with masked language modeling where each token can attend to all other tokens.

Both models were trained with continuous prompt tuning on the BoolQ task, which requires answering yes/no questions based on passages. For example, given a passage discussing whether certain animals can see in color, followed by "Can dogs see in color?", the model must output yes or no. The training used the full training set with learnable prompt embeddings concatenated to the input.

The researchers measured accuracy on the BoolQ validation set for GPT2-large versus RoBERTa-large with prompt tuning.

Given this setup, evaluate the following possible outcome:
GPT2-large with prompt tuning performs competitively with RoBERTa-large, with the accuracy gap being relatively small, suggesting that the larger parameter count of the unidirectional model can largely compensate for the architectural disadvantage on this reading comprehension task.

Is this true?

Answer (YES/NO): NO